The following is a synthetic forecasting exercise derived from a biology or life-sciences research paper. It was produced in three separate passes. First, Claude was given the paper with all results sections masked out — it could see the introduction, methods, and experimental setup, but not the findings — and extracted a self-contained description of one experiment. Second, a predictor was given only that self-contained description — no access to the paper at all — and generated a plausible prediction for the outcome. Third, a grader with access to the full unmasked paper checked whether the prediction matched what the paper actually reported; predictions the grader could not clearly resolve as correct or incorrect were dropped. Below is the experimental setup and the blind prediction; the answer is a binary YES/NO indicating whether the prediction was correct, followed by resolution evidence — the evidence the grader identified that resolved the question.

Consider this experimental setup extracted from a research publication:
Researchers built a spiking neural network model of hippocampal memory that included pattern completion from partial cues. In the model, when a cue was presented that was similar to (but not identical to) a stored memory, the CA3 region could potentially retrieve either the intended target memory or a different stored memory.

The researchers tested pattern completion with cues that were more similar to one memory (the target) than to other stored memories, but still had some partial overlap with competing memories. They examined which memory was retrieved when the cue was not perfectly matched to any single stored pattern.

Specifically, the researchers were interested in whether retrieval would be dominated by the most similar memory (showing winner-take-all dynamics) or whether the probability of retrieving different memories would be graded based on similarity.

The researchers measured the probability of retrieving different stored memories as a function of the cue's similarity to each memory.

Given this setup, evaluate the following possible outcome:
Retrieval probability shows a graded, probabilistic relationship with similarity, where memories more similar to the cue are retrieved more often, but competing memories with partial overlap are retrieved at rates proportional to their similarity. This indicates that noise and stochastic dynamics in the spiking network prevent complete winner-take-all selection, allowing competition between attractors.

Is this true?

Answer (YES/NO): YES